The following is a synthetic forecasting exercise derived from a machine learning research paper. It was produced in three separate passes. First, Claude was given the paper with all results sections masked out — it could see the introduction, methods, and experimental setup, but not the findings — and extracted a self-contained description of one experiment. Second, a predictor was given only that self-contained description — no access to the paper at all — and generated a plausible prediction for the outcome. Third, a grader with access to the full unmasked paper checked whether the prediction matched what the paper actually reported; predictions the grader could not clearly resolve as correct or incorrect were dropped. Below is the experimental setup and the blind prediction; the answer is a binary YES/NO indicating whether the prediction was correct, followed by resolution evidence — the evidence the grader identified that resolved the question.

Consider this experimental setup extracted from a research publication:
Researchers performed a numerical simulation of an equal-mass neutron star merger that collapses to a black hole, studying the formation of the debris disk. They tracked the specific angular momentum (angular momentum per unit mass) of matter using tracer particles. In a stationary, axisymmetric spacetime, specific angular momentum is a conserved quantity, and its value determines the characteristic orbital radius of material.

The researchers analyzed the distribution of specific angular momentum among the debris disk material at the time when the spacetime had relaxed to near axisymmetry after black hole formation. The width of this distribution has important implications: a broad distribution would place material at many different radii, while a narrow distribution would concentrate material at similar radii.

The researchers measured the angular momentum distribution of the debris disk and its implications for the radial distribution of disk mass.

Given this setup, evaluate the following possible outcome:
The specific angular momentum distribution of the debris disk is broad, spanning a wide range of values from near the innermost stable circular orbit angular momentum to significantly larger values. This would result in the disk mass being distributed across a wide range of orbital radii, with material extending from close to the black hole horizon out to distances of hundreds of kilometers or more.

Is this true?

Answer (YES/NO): NO